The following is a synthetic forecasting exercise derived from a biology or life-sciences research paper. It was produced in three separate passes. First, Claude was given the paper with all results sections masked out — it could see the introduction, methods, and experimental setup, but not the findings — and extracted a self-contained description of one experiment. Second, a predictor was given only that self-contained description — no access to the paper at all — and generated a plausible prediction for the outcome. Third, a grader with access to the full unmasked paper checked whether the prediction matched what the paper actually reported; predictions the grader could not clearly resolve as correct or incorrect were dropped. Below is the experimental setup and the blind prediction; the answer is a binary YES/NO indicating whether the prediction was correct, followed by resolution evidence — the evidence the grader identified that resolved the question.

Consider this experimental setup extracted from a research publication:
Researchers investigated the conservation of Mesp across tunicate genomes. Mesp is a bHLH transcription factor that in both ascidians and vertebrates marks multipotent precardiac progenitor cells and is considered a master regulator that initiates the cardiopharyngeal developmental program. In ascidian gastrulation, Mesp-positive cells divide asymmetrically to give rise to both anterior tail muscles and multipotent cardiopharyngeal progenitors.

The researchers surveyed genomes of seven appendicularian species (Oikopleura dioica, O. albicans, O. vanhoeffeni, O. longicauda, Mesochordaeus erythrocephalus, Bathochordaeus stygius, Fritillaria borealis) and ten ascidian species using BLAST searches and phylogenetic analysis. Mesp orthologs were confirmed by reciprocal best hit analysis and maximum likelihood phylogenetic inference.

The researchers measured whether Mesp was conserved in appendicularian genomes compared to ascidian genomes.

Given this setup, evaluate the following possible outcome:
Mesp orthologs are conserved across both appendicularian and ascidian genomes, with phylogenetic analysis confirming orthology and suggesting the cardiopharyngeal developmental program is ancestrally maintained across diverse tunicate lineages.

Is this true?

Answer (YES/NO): NO